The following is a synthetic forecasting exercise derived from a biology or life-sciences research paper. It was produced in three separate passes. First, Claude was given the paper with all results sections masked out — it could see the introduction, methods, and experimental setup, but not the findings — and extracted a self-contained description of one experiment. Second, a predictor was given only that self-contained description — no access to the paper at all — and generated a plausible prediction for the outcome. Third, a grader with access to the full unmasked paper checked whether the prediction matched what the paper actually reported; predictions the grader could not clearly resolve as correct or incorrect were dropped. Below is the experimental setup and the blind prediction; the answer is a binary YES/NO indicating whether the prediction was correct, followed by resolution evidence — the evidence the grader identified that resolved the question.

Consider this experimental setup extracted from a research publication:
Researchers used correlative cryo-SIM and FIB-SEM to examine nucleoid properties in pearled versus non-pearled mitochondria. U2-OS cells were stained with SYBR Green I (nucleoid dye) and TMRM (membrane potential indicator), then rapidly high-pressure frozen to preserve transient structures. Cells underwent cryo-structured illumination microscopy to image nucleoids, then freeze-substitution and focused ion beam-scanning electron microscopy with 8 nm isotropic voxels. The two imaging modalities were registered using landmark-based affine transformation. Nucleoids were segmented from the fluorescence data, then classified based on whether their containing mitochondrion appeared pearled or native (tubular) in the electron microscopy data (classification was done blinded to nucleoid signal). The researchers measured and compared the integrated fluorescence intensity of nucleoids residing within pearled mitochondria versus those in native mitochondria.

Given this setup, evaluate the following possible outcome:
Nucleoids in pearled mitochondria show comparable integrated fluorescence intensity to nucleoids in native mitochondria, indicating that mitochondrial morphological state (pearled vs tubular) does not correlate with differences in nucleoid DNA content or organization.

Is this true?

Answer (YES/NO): NO